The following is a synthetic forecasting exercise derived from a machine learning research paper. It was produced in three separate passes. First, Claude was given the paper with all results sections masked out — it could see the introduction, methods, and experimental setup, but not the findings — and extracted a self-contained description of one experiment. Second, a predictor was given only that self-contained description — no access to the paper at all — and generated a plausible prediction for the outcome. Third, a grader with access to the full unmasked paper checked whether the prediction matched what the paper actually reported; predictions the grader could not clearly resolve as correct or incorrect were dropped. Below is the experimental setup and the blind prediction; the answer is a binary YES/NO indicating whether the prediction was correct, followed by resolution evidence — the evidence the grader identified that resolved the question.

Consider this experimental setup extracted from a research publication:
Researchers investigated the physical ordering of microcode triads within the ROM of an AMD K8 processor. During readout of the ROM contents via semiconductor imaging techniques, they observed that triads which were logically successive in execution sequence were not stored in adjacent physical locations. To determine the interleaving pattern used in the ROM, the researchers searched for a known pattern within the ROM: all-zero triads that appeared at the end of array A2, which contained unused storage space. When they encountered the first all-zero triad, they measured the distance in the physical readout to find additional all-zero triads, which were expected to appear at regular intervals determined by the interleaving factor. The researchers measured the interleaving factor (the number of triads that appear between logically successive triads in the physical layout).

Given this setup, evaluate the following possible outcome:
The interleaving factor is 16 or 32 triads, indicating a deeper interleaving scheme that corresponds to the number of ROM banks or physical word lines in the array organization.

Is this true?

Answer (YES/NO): NO